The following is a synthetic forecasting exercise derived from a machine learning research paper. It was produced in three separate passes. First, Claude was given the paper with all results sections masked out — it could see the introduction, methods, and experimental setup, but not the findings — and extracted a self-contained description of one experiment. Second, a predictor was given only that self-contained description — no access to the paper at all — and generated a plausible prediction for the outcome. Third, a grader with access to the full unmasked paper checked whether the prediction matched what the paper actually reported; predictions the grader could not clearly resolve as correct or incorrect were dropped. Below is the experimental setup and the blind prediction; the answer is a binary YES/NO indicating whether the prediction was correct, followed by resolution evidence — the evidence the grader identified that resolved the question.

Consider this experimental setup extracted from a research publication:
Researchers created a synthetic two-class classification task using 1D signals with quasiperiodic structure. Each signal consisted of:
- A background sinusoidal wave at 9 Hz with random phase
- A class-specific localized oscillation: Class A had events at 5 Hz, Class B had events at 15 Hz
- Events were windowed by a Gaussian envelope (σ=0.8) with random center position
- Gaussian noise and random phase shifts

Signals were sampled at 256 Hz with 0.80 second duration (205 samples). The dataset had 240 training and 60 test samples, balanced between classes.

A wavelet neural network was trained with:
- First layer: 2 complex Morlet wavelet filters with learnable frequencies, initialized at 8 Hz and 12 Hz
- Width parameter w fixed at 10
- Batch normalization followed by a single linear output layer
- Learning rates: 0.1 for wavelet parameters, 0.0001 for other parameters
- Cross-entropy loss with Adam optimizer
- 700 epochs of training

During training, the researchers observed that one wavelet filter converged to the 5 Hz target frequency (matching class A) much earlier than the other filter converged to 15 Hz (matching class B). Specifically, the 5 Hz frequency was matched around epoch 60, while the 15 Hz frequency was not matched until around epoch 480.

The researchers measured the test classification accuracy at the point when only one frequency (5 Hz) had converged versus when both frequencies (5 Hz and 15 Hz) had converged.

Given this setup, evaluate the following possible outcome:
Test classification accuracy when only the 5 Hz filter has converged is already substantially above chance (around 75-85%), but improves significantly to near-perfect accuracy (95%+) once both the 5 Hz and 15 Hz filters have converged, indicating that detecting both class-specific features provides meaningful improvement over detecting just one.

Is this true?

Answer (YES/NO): NO